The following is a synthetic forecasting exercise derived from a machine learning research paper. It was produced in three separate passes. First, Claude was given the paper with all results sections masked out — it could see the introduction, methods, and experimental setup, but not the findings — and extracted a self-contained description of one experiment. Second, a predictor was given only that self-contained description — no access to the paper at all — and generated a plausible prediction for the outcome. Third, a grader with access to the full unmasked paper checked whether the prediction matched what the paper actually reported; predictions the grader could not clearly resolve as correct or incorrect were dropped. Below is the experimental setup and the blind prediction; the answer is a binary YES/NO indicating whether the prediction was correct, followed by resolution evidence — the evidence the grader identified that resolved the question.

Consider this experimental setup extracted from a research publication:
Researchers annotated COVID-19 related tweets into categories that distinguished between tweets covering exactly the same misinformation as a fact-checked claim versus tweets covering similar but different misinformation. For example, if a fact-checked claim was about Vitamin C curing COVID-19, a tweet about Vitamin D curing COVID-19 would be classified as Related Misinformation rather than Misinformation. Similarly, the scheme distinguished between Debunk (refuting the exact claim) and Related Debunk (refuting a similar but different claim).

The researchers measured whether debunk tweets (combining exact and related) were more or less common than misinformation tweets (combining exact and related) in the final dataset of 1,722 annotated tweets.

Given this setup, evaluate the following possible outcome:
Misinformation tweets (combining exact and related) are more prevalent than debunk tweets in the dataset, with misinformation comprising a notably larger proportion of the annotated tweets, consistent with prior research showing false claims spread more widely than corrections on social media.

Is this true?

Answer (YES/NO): YES